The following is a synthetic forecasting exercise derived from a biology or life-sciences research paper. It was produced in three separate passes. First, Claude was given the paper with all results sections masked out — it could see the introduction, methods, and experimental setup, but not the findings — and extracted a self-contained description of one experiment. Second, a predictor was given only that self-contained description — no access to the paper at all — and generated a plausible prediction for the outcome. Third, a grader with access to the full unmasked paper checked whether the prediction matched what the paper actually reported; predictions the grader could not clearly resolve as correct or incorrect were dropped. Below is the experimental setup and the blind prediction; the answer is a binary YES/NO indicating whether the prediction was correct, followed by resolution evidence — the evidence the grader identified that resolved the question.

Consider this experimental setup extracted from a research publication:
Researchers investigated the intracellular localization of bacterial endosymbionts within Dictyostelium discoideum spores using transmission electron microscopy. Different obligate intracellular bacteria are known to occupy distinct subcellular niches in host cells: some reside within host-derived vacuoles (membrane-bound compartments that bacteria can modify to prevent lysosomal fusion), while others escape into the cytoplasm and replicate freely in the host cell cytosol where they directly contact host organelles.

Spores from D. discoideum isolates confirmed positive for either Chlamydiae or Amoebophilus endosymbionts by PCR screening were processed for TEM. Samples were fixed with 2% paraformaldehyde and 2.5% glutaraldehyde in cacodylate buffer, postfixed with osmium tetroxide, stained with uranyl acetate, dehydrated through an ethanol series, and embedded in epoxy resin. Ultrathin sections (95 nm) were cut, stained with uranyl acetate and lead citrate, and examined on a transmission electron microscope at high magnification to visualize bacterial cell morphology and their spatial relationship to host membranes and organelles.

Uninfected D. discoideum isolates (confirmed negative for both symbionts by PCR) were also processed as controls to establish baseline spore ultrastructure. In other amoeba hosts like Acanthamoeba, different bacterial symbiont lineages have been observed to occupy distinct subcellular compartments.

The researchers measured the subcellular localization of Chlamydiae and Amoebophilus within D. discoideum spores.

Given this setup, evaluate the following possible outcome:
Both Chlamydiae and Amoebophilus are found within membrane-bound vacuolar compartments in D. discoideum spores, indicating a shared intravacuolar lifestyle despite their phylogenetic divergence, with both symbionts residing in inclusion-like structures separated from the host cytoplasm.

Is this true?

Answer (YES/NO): NO